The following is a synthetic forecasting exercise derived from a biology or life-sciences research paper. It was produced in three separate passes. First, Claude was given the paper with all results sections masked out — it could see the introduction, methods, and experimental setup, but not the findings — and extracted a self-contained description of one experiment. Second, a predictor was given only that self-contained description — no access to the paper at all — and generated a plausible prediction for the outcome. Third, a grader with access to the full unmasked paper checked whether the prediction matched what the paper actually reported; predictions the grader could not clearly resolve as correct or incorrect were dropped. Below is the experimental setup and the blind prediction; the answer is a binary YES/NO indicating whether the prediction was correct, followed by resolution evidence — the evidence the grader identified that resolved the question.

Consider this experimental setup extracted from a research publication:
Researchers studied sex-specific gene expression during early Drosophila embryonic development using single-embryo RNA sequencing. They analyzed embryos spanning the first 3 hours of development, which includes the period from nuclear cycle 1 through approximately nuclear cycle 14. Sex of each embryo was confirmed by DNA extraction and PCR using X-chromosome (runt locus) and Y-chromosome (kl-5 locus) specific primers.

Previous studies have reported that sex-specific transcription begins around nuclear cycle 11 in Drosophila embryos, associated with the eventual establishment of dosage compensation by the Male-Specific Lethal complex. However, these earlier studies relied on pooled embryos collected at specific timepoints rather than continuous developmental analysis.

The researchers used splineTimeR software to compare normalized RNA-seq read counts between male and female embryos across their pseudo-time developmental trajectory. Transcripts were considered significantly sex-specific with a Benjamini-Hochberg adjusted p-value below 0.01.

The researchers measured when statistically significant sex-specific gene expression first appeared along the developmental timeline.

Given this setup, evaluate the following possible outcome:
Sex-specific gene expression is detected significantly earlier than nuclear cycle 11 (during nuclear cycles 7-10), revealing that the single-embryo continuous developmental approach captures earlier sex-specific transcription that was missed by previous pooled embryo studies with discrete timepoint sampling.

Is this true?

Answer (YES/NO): YES